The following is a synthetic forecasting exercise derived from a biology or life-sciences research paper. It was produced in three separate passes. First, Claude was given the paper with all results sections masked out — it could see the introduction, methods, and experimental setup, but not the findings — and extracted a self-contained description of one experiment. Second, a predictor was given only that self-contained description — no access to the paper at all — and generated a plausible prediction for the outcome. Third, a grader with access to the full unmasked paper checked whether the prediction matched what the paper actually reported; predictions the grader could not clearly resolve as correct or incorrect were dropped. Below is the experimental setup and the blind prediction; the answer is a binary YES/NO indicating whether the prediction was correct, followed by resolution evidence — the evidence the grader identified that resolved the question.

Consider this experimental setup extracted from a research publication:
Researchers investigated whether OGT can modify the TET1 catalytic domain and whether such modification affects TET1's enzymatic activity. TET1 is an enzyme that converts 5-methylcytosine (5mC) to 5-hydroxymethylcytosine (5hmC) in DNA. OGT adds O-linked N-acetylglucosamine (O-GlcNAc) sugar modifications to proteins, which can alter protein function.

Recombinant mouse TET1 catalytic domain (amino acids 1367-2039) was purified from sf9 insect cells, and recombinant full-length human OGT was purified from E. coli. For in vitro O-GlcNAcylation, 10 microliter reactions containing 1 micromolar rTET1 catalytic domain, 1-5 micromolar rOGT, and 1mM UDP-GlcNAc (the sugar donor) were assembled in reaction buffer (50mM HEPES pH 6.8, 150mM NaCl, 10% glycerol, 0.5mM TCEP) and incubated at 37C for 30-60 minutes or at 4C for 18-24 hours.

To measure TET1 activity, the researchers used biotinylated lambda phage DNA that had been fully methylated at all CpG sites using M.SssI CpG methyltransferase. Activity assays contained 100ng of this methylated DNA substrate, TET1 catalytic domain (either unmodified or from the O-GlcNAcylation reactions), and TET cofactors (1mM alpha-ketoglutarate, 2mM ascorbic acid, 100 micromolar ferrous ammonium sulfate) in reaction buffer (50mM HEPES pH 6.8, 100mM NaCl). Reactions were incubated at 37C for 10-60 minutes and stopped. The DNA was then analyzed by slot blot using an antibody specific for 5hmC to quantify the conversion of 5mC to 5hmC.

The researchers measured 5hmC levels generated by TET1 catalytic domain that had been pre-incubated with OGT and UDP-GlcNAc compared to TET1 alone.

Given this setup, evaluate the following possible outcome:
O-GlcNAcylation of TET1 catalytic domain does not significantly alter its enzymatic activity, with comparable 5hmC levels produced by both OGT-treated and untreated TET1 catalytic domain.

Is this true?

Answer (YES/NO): NO